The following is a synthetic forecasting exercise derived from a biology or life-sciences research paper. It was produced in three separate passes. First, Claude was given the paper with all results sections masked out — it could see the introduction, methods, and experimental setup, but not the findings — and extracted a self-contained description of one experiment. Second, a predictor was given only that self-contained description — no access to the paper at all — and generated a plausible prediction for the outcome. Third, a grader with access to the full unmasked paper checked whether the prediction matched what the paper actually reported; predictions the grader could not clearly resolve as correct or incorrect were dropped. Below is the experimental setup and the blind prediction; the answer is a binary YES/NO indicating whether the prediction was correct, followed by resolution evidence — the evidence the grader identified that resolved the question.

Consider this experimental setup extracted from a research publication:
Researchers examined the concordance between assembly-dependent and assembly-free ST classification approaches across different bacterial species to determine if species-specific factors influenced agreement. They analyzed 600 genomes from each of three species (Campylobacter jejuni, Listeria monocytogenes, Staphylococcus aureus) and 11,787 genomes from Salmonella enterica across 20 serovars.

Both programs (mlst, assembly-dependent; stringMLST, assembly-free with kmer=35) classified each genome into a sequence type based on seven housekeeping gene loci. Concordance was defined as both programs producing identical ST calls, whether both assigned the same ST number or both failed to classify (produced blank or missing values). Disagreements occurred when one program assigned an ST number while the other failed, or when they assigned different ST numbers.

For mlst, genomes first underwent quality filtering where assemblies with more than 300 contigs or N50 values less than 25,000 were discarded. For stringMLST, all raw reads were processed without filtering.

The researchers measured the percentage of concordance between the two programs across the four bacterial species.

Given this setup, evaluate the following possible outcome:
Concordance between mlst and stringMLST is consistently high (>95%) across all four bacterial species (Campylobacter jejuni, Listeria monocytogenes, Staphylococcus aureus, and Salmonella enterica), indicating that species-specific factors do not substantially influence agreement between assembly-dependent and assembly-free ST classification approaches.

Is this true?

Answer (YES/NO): NO